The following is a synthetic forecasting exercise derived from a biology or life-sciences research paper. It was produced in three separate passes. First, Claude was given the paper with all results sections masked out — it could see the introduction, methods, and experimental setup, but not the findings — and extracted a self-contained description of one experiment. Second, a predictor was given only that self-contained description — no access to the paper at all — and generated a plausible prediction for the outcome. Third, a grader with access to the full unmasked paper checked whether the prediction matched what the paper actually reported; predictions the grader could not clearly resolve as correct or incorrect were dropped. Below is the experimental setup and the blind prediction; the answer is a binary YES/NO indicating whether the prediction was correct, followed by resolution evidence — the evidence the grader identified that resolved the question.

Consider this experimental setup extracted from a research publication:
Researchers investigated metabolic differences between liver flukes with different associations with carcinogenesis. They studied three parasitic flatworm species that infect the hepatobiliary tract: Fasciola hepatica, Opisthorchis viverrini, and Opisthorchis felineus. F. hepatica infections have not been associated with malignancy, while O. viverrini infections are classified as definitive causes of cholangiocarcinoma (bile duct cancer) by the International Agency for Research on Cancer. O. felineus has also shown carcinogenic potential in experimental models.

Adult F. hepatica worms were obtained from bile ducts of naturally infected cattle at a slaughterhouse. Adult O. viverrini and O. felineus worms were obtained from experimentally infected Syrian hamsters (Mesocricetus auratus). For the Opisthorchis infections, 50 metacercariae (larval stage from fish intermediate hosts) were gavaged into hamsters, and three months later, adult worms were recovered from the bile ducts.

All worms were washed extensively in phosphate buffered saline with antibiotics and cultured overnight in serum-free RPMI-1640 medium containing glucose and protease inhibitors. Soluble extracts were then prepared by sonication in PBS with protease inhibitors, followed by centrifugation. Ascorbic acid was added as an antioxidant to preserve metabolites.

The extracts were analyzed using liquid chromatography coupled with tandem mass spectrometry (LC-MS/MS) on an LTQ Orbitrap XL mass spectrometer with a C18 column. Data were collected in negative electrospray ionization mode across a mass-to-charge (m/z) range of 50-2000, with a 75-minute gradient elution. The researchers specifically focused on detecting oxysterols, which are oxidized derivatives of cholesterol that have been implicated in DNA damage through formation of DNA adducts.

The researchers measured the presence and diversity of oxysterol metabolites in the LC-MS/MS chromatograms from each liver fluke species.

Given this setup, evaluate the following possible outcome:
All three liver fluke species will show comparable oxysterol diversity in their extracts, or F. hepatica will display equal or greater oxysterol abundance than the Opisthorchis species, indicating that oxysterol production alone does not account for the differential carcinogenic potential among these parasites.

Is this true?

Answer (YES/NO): NO